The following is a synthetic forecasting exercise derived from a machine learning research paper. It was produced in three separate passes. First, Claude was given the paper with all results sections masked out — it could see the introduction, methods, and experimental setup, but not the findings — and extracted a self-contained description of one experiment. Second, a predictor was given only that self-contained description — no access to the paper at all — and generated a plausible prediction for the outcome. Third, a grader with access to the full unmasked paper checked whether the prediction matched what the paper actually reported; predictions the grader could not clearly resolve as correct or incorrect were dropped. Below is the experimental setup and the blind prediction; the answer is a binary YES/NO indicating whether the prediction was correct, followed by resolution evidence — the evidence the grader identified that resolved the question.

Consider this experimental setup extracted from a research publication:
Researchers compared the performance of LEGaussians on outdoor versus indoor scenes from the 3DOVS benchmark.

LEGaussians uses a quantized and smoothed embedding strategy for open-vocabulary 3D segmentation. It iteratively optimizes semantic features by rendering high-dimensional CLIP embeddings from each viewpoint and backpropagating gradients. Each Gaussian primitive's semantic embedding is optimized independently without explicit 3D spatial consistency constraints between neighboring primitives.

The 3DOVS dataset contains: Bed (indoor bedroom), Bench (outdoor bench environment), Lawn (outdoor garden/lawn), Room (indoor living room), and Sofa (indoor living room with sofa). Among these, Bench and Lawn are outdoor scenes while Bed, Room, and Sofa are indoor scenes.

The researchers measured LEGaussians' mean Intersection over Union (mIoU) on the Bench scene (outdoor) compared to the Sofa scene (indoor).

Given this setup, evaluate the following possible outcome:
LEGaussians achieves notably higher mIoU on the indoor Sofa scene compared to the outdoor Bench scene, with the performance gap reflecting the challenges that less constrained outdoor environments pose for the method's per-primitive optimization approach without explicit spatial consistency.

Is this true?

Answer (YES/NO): NO